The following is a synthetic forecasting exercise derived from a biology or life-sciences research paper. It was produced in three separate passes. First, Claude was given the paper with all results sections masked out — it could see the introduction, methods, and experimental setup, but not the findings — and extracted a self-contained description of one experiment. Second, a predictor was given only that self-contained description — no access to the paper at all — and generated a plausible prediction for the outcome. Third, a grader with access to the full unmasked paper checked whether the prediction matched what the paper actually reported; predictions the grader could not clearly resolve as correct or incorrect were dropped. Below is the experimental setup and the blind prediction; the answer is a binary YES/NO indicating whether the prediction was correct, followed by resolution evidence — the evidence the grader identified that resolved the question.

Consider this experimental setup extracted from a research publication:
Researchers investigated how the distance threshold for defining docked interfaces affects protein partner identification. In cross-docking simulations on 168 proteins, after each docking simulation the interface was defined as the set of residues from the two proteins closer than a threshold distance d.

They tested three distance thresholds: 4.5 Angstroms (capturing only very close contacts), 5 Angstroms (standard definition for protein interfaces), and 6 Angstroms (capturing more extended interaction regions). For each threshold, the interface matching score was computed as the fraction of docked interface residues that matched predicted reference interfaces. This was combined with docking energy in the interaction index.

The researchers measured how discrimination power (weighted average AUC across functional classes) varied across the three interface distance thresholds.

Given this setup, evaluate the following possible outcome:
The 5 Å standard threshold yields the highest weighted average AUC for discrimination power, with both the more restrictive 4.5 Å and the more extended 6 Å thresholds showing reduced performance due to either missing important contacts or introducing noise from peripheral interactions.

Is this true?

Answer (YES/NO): NO